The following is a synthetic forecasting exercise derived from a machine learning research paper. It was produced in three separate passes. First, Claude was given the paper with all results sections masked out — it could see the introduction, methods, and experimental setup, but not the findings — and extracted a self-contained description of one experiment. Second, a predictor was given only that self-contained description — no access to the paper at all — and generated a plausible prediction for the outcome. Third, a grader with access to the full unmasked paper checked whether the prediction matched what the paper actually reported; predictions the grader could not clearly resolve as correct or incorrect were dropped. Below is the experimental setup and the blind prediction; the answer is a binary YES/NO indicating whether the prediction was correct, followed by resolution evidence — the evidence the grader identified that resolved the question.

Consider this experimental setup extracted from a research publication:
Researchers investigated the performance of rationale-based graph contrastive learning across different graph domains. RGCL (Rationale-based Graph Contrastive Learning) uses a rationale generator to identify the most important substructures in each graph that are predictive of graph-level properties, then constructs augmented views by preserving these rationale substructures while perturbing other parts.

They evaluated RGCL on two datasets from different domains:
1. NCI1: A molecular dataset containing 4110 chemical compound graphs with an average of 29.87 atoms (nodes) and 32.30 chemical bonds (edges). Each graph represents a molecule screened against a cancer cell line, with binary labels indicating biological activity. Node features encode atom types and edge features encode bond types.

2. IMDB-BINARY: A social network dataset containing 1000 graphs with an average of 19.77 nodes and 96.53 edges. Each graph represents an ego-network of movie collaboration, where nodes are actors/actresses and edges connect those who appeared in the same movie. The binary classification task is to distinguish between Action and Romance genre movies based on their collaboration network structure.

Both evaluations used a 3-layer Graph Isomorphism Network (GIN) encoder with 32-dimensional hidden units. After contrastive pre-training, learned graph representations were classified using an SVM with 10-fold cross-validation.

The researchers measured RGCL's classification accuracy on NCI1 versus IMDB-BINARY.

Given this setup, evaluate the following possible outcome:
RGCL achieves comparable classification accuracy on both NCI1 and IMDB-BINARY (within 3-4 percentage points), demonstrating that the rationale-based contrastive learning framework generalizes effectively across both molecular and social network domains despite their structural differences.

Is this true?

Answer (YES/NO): NO